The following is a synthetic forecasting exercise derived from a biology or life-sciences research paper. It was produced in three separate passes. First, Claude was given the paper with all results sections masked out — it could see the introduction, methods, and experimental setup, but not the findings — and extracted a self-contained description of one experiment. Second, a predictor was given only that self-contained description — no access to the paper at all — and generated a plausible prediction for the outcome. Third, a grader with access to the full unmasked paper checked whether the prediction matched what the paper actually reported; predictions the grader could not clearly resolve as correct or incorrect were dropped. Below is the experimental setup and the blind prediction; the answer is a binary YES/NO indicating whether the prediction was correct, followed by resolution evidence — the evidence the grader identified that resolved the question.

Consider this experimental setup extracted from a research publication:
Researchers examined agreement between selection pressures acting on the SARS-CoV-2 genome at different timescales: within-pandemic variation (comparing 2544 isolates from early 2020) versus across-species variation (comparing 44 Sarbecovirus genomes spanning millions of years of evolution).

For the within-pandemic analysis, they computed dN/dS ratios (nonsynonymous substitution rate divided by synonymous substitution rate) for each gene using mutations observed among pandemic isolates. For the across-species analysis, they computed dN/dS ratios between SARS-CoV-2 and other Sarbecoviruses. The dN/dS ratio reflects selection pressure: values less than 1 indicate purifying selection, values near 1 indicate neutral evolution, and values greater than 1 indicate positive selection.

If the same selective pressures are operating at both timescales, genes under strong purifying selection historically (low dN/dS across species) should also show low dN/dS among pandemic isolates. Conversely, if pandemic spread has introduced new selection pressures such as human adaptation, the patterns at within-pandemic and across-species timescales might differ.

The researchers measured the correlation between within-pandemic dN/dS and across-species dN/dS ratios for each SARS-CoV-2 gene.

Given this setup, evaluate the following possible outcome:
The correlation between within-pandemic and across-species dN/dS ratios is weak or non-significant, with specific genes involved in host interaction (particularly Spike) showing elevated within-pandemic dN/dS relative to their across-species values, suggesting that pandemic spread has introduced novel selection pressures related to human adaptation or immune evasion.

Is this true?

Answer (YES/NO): NO